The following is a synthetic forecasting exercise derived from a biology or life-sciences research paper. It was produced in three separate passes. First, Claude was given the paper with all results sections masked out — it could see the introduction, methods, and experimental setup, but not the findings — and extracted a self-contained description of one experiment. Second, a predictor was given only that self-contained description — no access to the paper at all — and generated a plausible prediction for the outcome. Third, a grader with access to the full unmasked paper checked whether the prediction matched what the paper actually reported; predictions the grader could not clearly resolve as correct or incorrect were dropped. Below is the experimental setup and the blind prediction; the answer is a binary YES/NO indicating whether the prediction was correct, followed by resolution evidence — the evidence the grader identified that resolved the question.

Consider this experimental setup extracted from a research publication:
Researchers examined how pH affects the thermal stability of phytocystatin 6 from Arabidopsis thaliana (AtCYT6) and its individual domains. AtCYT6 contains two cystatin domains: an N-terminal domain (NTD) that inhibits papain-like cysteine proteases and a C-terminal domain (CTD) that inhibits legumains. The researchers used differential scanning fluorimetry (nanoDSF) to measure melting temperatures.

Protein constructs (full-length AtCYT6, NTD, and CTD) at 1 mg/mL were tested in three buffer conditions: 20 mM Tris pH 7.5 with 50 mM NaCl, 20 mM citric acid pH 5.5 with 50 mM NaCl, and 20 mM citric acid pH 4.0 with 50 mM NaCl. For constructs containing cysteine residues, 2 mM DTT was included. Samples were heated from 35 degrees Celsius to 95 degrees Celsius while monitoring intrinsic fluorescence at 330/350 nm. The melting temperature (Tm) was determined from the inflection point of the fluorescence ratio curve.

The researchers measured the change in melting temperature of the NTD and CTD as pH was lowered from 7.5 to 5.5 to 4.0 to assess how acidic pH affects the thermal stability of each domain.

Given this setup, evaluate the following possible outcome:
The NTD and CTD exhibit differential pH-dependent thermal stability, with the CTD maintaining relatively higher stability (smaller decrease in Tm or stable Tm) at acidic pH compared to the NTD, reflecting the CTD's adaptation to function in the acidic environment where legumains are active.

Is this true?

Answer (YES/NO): YES